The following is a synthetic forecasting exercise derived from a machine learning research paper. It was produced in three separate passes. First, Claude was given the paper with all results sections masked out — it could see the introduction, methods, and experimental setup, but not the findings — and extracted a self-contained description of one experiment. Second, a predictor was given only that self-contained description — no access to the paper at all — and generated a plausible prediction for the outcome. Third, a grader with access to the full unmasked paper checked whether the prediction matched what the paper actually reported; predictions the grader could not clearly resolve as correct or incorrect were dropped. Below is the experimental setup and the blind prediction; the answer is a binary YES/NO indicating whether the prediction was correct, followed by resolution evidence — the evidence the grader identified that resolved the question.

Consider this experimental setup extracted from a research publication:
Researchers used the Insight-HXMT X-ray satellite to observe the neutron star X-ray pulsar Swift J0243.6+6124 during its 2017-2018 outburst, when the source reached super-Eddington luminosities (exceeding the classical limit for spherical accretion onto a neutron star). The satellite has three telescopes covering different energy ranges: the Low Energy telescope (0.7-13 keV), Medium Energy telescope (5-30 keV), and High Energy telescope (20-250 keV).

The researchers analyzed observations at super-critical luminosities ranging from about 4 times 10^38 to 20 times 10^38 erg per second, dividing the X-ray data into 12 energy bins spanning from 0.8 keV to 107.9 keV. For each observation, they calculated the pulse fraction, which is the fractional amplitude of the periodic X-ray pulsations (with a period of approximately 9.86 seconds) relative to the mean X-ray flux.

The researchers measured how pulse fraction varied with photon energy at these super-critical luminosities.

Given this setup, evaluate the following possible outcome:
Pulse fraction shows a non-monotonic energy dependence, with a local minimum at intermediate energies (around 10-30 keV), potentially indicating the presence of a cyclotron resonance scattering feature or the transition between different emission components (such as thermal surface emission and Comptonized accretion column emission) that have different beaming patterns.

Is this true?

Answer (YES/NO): NO